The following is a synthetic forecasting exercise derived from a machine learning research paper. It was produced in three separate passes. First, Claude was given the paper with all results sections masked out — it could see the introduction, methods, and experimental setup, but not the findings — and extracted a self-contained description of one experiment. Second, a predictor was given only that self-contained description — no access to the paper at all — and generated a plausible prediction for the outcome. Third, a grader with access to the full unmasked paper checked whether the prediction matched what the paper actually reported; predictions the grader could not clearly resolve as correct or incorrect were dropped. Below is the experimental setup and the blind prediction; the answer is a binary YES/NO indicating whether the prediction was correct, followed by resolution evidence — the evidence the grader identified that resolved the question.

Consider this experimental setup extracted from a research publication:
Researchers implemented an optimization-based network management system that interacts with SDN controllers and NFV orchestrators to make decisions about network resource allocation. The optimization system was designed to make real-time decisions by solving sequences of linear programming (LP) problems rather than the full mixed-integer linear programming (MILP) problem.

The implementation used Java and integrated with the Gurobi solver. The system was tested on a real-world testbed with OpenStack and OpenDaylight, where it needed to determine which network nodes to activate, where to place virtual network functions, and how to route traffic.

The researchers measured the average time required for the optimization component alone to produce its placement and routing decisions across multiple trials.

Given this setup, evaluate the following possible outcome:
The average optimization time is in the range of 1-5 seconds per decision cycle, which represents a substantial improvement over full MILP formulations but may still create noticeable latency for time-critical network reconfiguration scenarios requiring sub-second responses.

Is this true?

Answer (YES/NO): NO